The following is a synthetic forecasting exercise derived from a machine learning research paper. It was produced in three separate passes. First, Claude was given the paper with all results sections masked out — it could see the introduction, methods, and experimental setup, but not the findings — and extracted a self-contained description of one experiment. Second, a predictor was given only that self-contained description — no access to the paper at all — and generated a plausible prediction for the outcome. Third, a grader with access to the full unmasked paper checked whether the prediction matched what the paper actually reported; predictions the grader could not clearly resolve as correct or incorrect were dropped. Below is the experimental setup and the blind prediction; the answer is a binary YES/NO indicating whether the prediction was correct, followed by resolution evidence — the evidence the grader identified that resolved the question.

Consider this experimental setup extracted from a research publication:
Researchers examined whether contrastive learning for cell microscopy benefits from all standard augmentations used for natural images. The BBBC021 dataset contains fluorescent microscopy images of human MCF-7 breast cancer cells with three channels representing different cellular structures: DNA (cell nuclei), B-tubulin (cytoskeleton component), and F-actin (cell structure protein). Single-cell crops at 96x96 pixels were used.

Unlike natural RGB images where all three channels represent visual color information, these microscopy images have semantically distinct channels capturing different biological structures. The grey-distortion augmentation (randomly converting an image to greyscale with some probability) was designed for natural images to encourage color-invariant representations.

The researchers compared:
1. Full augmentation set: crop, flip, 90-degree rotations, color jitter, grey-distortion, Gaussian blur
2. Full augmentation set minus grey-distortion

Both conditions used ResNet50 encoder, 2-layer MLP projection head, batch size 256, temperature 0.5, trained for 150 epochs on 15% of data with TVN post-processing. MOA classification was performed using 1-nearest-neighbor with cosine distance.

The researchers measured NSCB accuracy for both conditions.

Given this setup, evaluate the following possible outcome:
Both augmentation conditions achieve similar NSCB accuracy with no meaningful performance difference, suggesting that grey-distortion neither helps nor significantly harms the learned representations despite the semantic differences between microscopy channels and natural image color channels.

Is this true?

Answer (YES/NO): NO